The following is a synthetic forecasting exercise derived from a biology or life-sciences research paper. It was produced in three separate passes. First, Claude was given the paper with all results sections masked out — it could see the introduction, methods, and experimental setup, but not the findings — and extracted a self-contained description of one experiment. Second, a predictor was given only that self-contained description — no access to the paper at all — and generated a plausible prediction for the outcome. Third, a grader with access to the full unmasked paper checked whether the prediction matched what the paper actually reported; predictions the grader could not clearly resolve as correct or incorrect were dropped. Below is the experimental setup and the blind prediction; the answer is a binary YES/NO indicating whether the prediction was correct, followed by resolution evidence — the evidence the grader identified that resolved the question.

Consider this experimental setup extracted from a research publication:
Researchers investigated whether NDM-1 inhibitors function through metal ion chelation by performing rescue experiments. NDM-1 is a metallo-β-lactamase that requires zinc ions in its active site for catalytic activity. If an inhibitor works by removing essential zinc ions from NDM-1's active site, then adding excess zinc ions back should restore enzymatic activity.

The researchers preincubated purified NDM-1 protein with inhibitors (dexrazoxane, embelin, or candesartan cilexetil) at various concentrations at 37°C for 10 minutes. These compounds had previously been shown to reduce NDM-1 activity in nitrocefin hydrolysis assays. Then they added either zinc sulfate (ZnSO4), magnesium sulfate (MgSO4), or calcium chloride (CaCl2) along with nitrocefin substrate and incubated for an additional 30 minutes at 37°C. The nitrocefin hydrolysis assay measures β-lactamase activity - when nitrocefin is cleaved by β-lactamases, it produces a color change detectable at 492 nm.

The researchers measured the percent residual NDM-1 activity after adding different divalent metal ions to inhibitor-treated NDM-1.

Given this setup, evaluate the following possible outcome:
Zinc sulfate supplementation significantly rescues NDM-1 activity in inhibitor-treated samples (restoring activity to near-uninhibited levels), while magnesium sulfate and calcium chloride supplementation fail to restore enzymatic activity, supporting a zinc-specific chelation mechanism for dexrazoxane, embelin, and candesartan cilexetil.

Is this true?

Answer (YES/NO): NO